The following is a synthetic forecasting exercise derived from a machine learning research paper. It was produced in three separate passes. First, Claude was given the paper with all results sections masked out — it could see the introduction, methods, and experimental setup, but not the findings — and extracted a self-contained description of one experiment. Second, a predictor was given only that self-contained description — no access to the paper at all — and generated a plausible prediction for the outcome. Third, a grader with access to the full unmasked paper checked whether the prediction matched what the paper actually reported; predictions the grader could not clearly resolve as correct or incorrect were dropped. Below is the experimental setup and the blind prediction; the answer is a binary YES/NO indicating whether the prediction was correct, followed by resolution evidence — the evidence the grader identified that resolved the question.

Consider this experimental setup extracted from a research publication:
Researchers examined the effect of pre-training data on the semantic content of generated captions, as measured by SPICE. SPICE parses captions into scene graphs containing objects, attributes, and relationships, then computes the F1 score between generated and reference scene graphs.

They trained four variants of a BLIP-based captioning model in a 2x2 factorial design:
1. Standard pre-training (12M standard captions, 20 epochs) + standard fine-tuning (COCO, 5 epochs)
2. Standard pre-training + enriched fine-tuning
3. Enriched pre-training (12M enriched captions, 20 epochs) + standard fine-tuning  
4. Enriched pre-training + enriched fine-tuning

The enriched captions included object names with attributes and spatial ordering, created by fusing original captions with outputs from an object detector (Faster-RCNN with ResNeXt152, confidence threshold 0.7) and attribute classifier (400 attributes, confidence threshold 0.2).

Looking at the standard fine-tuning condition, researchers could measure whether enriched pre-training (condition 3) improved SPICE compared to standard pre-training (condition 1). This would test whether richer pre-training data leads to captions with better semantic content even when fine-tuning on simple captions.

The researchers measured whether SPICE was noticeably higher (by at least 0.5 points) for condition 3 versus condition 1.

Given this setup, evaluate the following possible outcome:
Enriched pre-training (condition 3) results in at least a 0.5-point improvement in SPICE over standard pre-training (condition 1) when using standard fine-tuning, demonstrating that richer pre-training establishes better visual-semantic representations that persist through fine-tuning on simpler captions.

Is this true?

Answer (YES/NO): NO